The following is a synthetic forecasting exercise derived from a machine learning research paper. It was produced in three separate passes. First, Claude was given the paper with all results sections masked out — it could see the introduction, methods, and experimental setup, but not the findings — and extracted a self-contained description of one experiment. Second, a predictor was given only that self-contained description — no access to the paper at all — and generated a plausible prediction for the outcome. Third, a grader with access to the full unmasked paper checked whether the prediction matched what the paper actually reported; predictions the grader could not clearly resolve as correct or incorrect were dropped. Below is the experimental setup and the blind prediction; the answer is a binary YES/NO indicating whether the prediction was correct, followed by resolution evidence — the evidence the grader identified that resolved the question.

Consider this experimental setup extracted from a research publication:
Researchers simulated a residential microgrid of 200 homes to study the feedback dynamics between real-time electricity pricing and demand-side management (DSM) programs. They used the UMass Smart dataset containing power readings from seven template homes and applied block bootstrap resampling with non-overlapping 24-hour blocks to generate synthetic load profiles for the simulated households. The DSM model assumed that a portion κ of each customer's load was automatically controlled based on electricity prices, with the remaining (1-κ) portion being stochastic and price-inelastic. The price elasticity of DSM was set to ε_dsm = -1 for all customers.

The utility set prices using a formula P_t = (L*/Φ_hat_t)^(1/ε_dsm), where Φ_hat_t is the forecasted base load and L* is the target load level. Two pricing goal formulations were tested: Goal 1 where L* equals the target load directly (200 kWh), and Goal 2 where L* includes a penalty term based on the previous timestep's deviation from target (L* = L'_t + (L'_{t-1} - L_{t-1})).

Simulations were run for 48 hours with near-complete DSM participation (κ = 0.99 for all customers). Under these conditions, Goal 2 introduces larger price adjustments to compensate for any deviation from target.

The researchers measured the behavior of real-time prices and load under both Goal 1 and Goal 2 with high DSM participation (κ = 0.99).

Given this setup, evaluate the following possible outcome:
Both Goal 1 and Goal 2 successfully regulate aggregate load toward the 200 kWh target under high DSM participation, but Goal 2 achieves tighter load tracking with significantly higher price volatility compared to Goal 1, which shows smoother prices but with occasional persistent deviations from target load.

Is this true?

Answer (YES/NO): NO